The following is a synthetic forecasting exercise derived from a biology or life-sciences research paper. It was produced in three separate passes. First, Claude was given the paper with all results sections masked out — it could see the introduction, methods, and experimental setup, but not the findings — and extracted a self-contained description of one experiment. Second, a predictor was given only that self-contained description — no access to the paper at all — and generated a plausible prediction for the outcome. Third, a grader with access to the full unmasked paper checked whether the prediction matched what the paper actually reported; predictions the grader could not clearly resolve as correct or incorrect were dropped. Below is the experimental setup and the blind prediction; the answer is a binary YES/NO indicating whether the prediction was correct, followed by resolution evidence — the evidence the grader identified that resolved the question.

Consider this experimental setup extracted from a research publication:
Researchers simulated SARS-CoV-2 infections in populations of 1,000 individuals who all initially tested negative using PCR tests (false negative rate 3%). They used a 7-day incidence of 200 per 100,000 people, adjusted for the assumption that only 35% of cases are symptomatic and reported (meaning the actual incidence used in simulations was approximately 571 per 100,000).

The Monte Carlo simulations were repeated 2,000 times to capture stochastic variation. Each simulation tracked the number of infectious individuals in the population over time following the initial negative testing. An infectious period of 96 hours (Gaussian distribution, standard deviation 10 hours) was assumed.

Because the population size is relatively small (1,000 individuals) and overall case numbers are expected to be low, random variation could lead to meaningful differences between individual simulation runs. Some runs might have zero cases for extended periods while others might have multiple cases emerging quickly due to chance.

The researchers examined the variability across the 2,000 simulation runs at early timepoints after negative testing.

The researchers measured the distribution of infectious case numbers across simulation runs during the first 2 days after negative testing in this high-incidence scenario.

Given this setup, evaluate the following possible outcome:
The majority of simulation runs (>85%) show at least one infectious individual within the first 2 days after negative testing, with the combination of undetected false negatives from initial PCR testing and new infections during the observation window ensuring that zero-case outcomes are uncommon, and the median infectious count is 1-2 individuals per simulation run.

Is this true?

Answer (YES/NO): NO